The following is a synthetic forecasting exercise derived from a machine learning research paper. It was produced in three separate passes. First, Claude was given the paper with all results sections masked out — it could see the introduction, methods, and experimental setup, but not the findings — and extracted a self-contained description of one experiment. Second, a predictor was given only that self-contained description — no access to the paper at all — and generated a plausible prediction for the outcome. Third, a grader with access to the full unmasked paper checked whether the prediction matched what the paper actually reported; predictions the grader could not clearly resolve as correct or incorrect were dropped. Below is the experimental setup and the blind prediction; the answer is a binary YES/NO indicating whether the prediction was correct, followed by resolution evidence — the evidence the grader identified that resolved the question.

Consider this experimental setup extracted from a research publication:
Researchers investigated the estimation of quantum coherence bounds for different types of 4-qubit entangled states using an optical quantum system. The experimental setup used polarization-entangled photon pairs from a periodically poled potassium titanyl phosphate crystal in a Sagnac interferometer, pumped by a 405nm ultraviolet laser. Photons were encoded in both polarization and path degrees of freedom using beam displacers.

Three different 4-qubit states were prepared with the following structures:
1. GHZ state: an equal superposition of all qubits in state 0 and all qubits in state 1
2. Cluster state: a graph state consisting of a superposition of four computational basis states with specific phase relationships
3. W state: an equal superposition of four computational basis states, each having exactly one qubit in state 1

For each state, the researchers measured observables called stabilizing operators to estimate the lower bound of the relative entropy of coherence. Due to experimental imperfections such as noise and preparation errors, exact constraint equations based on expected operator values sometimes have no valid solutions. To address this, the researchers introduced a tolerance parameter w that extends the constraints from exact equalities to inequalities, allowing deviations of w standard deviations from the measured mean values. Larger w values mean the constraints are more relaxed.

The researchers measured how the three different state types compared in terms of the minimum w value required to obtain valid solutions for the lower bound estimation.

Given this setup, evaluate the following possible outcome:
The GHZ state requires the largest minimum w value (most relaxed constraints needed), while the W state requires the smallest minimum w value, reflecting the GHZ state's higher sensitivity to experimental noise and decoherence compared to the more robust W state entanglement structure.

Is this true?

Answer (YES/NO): YES